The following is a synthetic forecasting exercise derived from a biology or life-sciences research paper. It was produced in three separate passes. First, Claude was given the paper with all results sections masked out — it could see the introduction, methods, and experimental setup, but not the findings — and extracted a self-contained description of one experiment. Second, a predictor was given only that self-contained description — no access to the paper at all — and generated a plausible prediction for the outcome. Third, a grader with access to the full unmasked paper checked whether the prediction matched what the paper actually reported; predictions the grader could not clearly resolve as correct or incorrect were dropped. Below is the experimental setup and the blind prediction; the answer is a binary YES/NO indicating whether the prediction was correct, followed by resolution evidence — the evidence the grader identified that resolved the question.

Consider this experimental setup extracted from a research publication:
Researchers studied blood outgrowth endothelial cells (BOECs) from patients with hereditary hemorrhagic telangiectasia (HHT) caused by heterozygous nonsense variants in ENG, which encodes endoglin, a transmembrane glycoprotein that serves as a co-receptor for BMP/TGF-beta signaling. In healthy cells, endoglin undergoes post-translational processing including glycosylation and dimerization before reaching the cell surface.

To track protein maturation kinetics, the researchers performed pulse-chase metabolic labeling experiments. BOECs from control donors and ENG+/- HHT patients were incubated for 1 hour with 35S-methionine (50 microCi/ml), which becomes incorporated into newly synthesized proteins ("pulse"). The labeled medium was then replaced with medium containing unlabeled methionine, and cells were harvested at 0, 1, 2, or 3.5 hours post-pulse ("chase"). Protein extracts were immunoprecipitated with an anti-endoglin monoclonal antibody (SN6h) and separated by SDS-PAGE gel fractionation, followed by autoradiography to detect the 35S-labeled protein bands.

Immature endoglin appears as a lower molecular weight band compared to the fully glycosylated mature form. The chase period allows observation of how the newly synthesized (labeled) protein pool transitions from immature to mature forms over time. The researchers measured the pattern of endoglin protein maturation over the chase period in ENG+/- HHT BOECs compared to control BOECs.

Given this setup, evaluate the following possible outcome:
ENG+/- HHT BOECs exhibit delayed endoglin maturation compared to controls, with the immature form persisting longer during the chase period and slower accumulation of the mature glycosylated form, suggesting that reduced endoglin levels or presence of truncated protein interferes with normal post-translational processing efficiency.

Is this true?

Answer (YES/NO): YES